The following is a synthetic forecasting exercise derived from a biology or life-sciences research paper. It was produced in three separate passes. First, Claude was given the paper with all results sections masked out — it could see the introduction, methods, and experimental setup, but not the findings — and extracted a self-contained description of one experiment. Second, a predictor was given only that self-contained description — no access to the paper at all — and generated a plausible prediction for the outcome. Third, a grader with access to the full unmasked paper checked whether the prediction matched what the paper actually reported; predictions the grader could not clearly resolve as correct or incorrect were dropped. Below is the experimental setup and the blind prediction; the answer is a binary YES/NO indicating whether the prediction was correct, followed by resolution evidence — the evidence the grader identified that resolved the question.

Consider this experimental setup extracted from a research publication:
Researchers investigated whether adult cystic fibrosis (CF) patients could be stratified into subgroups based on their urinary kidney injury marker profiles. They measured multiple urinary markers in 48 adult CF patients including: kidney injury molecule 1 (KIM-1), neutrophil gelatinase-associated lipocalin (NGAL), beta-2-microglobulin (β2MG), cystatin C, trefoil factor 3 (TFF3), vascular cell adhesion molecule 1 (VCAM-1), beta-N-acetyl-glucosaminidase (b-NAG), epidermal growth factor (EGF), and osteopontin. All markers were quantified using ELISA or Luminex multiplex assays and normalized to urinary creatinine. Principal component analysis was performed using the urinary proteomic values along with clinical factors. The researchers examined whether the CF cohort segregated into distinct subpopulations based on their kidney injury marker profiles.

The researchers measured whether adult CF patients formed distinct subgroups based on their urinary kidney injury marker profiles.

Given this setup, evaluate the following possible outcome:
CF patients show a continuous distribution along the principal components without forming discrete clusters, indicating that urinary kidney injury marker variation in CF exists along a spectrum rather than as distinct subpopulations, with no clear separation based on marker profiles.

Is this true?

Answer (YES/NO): NO